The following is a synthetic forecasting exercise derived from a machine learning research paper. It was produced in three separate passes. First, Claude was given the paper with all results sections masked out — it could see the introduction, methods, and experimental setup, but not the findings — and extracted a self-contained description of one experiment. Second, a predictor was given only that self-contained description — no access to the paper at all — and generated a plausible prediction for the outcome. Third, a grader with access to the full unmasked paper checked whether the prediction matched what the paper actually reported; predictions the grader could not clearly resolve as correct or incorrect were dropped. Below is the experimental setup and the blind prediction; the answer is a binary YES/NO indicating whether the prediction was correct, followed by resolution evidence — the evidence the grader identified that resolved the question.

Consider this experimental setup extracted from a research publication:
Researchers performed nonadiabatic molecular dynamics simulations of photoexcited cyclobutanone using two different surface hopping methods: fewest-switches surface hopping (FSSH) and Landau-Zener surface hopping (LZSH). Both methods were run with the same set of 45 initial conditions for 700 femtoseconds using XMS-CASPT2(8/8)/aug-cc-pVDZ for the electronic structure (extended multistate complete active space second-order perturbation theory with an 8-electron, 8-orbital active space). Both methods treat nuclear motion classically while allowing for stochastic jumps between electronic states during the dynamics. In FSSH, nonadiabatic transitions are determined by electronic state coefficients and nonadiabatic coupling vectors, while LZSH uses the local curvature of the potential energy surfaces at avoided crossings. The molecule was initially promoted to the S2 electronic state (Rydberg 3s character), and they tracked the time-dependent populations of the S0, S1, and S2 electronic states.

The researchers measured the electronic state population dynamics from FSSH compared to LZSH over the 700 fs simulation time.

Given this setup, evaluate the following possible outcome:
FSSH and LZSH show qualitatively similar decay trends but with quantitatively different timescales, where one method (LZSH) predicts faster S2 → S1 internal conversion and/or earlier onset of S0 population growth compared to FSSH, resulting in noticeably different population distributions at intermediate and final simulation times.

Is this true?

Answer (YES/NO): NO